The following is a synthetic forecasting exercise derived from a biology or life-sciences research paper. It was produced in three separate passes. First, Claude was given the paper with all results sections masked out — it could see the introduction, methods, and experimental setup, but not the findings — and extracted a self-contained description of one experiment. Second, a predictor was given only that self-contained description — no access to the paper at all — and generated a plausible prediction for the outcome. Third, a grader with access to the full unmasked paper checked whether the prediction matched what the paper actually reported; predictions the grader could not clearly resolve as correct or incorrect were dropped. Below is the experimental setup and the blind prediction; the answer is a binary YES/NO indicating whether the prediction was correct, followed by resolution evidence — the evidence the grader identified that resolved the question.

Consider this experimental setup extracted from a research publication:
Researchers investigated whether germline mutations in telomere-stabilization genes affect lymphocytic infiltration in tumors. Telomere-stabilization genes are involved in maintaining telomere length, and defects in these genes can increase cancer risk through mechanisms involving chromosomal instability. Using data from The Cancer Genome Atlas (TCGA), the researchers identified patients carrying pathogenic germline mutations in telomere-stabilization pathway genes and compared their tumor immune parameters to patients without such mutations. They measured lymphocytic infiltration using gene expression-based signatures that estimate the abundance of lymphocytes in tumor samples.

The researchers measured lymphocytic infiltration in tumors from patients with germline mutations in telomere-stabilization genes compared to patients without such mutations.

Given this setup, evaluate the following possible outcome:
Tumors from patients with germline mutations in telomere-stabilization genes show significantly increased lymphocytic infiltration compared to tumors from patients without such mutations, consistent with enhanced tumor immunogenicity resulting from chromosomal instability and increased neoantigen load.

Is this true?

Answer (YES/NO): NO